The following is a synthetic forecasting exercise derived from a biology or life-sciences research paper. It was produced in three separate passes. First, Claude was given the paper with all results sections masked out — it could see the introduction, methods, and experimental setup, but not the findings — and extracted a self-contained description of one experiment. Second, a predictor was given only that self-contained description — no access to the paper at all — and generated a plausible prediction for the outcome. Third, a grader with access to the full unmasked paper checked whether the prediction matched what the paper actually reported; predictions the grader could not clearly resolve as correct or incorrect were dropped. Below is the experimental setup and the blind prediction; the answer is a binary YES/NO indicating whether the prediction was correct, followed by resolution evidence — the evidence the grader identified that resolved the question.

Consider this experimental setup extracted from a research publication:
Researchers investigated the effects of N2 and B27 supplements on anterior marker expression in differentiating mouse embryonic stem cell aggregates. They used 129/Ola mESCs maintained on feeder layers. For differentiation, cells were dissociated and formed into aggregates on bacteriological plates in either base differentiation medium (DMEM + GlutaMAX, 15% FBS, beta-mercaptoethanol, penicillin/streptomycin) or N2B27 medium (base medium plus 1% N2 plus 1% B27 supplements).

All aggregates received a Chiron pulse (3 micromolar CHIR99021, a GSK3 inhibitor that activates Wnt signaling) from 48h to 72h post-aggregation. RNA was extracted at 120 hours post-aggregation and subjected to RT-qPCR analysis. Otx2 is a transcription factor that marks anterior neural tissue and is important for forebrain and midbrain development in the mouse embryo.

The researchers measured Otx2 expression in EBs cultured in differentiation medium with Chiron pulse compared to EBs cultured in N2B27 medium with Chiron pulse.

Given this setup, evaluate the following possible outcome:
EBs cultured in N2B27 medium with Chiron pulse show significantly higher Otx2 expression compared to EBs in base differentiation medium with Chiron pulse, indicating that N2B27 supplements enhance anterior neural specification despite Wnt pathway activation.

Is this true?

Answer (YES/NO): YES